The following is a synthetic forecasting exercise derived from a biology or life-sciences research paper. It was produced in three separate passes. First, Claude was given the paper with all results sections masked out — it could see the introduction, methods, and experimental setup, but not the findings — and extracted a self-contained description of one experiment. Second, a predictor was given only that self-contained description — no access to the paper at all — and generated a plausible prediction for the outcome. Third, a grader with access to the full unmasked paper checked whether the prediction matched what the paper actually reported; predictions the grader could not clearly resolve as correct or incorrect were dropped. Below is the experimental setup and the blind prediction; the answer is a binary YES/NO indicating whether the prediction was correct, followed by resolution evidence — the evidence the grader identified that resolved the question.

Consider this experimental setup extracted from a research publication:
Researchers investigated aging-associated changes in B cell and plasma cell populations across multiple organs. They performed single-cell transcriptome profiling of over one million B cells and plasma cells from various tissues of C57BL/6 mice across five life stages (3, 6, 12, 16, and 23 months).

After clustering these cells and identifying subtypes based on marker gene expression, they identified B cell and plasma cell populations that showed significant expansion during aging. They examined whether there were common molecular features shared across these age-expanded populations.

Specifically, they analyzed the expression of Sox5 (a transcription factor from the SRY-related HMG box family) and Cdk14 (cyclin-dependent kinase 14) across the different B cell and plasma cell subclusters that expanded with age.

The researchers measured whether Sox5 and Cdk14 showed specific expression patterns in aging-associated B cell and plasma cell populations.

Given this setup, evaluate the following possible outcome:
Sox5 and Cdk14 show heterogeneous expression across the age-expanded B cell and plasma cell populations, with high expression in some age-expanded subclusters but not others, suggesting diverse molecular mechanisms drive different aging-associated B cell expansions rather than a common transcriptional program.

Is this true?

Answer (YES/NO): NO